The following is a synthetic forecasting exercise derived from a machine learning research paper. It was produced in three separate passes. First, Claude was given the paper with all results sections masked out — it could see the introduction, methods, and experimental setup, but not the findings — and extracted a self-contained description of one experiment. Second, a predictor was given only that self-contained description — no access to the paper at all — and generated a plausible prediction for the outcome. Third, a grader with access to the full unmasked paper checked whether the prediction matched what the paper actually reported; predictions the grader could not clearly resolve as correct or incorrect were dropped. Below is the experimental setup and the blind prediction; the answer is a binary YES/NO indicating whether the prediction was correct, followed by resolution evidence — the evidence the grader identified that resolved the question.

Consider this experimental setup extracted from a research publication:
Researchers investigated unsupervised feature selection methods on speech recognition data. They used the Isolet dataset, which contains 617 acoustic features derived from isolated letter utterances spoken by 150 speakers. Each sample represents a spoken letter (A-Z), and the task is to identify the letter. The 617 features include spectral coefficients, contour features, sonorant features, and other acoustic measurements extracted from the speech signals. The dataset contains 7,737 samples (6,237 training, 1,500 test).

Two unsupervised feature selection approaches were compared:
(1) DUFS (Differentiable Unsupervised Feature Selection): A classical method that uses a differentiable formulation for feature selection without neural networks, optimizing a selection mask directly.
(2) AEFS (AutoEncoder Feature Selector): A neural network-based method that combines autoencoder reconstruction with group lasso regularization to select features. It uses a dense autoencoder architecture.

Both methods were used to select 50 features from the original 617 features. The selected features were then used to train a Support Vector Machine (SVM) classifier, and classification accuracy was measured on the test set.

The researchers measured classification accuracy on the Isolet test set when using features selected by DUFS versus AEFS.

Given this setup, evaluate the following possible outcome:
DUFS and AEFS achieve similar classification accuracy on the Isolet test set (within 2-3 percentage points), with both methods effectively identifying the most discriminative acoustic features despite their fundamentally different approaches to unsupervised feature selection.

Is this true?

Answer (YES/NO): NO